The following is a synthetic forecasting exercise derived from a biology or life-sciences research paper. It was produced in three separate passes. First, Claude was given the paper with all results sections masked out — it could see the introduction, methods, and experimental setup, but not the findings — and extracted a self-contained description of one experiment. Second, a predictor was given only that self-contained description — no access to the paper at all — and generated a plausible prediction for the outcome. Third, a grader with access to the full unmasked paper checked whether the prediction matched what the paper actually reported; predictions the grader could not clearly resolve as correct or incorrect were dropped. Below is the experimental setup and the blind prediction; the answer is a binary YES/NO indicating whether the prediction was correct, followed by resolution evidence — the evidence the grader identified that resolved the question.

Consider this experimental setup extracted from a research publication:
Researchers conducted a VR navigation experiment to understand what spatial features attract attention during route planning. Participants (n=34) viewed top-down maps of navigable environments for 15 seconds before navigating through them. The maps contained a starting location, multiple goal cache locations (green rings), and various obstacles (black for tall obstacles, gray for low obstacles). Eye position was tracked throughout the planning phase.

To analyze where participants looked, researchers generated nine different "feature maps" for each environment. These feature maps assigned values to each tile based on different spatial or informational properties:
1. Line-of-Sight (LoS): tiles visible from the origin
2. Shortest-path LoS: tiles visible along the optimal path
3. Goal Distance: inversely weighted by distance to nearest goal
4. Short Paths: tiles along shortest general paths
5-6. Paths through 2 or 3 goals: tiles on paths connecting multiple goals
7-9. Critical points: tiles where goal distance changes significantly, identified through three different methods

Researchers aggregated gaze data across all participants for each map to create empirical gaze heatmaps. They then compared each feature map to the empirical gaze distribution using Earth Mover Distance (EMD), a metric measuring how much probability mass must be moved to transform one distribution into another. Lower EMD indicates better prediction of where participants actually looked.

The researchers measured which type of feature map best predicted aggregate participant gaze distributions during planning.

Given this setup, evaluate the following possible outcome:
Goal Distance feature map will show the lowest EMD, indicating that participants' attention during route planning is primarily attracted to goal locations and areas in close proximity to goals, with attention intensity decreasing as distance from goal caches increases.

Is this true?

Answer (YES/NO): NO